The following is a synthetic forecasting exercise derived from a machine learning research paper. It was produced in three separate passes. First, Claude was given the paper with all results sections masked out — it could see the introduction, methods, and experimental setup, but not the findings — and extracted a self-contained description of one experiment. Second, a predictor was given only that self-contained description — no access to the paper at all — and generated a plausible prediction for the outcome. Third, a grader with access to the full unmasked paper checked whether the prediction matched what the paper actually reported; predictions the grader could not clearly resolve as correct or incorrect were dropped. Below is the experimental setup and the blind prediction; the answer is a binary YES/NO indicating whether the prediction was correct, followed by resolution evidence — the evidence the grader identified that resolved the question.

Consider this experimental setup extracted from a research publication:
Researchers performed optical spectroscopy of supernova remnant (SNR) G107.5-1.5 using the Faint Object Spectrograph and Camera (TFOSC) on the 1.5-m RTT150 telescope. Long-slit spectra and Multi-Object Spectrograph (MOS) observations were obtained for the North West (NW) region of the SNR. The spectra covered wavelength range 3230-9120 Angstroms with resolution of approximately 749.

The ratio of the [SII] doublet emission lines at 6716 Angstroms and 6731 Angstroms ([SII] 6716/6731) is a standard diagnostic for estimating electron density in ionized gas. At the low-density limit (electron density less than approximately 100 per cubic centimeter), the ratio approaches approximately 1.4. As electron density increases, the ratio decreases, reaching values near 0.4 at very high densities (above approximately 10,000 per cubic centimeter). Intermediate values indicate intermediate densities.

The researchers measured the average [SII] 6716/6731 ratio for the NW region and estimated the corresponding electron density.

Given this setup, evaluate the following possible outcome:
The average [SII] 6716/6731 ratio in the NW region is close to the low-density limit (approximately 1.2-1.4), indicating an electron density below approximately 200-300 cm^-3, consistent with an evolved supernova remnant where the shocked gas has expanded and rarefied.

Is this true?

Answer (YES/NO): NO